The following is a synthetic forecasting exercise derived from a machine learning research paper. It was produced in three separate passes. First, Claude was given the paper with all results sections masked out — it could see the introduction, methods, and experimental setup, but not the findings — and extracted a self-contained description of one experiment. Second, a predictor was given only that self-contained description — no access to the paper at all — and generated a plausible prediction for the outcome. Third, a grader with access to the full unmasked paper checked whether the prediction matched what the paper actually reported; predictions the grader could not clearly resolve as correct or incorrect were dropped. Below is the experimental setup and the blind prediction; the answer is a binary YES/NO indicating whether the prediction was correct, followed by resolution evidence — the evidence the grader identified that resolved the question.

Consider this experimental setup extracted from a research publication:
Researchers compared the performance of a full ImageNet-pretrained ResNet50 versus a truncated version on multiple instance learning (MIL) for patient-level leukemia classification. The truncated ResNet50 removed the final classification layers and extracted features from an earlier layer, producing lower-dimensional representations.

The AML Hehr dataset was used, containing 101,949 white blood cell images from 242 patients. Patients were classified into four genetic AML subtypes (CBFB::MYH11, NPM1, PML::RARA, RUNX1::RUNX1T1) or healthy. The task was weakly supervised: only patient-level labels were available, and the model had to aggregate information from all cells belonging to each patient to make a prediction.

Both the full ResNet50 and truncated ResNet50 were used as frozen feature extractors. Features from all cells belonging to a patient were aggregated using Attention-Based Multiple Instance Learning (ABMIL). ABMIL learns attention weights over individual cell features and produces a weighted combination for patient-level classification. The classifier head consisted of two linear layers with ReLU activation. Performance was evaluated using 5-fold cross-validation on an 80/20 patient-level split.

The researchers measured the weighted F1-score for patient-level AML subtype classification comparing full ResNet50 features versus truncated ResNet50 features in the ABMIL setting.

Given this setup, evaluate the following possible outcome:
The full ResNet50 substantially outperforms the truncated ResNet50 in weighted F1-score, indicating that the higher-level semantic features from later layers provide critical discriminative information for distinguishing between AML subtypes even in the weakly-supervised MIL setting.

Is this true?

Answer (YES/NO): YES